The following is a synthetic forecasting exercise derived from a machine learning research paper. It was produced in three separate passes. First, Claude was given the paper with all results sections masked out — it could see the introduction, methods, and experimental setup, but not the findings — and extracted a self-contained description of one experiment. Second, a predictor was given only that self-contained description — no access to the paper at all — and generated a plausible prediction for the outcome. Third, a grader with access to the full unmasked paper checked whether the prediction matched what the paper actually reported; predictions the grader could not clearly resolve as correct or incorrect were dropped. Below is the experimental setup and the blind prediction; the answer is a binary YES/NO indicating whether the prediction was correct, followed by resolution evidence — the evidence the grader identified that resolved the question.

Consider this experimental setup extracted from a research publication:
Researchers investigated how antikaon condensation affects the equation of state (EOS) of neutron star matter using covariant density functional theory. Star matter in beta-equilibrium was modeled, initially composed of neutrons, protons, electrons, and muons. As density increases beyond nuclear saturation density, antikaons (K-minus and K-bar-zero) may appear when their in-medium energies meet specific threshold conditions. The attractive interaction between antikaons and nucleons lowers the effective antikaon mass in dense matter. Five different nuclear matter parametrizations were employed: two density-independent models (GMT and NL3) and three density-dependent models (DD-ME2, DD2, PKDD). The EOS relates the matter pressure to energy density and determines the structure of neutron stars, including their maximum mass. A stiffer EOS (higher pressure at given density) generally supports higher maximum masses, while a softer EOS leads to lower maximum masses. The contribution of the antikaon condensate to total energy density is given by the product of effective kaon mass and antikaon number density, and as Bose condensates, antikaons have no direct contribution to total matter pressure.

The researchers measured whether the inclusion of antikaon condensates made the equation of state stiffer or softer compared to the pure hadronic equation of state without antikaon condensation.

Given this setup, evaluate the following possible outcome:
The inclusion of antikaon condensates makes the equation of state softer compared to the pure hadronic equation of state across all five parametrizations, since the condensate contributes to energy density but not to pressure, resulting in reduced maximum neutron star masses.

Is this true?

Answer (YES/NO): YES